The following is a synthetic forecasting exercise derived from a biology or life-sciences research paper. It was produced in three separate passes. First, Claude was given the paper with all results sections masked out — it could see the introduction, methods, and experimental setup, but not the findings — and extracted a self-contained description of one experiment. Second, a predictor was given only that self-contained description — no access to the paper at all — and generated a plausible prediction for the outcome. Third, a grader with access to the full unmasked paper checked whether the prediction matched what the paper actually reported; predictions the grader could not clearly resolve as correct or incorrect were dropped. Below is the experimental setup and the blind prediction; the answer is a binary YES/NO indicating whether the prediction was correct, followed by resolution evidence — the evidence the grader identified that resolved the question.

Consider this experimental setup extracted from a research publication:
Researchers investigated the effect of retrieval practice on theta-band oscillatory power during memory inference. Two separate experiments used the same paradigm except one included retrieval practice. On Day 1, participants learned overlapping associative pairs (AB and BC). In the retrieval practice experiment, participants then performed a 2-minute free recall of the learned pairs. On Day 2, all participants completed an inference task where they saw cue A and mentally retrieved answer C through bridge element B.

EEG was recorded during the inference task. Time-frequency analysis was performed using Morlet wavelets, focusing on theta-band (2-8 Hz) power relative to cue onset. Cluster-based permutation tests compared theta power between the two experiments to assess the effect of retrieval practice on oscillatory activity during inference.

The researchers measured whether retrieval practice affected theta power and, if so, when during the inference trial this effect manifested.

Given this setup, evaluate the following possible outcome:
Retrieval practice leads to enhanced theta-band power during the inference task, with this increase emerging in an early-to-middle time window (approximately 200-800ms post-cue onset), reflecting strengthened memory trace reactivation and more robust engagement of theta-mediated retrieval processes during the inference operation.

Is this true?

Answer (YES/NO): NO